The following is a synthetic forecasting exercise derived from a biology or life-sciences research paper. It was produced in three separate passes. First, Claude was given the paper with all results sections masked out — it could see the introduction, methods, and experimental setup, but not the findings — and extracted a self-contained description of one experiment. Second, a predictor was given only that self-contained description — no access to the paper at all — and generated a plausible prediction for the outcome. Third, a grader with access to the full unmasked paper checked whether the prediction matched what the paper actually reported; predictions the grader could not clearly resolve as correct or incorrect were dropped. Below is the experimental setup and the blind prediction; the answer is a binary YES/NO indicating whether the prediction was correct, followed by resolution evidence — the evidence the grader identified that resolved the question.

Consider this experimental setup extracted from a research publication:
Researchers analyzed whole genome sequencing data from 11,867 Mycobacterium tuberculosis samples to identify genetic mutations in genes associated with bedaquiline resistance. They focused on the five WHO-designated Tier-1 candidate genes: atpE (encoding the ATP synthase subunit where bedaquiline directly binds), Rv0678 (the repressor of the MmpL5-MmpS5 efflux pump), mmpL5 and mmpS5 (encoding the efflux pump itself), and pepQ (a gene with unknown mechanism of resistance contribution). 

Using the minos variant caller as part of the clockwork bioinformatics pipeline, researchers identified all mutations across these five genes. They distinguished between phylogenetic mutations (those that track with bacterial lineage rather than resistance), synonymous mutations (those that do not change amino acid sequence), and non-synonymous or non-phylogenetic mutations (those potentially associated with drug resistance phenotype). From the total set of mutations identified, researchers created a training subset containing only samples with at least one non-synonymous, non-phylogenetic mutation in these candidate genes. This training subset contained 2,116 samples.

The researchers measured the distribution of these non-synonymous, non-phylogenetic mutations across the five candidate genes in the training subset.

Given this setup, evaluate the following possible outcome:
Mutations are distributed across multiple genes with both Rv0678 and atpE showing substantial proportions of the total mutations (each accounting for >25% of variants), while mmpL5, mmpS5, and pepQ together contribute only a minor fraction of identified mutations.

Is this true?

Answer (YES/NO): NO